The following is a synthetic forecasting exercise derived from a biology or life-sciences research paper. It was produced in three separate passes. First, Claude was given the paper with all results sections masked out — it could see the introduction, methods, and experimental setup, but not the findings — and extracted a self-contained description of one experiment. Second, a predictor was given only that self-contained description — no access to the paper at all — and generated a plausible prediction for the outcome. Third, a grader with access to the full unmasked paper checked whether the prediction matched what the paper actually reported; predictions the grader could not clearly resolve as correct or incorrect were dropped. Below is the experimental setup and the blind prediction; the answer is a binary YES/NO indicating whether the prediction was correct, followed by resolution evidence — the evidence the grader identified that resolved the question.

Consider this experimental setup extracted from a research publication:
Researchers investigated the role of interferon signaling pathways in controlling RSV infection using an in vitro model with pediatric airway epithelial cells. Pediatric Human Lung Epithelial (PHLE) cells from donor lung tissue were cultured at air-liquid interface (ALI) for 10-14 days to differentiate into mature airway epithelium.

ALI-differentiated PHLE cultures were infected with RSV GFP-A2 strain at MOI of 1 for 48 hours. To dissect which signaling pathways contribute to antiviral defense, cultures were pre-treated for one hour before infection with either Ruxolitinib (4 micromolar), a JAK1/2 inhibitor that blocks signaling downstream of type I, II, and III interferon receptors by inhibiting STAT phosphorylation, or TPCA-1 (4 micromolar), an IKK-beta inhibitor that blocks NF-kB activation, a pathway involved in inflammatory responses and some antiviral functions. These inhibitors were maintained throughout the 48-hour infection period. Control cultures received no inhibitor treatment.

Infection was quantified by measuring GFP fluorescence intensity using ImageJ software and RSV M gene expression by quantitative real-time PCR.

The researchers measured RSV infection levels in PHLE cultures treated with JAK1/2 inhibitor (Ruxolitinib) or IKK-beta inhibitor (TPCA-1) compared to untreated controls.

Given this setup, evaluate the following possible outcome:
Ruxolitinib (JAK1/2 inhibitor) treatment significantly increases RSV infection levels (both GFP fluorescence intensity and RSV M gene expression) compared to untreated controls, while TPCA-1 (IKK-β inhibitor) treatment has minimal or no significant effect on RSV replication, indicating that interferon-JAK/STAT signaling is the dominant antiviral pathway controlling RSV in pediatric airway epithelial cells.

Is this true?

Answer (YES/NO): NO